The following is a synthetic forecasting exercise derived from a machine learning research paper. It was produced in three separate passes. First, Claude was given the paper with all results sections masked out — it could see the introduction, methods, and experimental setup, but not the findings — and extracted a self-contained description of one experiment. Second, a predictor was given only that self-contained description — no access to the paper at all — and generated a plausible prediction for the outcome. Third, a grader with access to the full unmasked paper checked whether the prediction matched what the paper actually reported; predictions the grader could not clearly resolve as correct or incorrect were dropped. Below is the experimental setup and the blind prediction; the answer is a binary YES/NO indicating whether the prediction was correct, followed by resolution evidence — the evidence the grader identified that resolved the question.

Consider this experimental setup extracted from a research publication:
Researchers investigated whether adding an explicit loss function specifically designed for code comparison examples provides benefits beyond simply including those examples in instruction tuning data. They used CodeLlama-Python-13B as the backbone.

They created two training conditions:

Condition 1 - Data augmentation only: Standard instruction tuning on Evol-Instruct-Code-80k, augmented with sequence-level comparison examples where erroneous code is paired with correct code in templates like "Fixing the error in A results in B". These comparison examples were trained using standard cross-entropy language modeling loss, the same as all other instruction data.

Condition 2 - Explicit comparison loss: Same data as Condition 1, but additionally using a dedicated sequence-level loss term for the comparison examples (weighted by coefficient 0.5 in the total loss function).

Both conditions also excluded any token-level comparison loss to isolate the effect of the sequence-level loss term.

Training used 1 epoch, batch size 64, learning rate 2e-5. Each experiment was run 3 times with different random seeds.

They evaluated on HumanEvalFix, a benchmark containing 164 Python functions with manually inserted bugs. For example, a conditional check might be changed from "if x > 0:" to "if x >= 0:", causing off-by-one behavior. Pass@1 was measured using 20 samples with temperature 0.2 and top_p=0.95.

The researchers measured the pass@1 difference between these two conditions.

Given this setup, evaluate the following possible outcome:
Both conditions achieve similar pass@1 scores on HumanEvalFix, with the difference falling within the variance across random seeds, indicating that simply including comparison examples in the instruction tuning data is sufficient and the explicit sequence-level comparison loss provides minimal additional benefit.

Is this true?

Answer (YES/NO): YES